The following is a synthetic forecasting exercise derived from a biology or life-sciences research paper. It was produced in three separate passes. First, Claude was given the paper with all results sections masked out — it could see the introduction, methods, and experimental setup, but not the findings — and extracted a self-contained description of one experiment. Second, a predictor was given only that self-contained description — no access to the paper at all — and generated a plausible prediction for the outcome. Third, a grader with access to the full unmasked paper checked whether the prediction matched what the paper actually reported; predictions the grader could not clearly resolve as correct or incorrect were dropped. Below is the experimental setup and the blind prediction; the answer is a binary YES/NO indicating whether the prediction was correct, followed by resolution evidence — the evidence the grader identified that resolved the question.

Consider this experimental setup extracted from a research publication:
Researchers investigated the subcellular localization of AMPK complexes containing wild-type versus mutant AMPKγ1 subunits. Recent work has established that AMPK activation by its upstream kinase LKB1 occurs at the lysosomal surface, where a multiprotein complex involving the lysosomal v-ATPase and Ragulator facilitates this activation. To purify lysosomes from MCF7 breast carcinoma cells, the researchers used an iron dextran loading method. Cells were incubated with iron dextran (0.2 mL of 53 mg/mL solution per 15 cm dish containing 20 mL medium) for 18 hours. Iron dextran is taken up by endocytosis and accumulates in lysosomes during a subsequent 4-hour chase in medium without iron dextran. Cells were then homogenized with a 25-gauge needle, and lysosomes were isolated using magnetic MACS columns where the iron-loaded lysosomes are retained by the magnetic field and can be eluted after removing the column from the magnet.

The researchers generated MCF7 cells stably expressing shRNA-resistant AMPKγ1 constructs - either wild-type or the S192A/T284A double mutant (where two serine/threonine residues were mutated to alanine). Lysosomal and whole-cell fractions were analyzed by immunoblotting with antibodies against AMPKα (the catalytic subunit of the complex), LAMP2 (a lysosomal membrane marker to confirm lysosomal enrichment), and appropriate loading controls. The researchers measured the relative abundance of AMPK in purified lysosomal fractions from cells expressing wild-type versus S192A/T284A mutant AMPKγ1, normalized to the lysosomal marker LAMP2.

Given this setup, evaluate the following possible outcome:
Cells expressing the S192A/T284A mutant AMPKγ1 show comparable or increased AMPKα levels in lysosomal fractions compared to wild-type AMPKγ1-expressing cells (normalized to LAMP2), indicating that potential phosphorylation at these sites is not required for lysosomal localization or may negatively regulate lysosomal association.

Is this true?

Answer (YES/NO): NO